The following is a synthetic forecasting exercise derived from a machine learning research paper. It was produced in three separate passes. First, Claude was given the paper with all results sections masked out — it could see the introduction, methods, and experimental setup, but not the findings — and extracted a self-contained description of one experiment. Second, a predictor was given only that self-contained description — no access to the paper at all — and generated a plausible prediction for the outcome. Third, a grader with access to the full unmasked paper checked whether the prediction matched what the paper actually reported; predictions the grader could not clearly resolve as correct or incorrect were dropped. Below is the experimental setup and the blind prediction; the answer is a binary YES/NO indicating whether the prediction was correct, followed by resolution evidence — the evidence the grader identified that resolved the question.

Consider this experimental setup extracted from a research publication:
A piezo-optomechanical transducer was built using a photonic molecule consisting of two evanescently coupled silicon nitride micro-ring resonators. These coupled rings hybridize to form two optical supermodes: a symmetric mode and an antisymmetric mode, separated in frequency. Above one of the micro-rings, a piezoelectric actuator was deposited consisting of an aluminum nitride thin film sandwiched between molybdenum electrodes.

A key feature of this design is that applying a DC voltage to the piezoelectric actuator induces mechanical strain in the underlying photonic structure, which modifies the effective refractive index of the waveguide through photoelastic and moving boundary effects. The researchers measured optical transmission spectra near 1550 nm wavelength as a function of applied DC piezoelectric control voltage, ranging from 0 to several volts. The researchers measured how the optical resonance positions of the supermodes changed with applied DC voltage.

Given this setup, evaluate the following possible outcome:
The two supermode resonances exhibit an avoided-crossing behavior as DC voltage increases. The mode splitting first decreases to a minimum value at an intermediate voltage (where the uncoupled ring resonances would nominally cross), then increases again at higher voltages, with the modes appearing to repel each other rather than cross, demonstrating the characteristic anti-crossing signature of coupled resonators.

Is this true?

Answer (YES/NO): YES